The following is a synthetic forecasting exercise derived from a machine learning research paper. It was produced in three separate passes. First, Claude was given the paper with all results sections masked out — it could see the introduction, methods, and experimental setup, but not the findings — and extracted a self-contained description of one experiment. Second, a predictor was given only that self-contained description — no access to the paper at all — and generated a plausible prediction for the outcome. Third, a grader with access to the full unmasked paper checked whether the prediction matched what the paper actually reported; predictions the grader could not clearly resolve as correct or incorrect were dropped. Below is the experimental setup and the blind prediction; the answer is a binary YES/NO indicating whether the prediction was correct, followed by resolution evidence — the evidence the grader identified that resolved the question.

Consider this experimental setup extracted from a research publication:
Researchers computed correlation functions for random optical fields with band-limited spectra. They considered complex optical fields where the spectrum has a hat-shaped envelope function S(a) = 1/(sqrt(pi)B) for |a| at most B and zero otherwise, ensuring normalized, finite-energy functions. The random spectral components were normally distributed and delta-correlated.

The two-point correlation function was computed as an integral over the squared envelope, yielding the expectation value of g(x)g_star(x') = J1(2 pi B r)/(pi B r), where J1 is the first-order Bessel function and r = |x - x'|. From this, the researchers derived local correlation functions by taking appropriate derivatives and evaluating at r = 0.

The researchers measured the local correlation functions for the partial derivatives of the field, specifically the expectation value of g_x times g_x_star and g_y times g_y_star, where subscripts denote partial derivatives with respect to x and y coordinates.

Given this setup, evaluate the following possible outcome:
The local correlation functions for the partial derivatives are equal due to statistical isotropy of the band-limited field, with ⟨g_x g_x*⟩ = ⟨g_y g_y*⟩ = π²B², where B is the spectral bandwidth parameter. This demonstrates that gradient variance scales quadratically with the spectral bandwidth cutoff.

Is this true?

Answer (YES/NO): YES